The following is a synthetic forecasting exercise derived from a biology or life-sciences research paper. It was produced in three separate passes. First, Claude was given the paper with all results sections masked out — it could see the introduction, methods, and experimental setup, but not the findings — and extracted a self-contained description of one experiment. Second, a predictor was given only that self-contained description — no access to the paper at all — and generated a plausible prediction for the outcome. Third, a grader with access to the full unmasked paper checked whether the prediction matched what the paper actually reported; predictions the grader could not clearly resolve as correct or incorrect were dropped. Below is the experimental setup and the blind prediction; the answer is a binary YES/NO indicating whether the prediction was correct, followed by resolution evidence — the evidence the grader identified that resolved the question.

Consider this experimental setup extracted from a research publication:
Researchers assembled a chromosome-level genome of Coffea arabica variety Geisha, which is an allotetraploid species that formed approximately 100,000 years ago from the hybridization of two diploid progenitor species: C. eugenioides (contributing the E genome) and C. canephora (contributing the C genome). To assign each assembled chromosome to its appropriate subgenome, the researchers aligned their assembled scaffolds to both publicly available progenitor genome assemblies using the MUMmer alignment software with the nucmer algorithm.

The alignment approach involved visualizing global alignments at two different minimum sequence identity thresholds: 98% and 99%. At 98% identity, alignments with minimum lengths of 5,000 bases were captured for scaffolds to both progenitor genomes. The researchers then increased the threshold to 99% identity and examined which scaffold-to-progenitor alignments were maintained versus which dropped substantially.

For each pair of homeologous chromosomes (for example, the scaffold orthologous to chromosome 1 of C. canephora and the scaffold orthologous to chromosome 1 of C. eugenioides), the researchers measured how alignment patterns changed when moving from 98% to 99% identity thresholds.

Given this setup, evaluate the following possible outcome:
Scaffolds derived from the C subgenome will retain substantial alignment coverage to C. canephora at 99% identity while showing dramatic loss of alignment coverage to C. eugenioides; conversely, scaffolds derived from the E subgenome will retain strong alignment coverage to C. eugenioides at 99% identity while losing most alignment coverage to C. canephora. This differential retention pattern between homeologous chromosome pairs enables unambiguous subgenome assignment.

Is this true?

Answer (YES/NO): YES